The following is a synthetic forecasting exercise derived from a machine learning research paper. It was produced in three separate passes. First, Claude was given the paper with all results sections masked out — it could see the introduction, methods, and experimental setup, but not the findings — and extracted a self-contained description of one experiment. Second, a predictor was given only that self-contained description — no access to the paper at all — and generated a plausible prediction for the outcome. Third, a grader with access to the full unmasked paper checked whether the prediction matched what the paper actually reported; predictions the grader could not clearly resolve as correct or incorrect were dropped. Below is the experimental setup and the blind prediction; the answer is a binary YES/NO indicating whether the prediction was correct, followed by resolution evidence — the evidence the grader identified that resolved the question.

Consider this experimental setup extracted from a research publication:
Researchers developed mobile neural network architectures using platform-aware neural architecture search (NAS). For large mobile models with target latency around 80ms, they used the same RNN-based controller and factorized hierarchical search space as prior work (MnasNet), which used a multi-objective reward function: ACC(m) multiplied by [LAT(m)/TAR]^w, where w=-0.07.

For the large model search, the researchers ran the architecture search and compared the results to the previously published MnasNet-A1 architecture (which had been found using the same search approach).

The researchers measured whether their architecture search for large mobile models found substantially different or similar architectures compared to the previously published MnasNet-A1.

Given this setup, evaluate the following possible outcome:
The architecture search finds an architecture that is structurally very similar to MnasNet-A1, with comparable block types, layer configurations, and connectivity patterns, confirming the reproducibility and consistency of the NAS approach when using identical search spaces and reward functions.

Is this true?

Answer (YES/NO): YES